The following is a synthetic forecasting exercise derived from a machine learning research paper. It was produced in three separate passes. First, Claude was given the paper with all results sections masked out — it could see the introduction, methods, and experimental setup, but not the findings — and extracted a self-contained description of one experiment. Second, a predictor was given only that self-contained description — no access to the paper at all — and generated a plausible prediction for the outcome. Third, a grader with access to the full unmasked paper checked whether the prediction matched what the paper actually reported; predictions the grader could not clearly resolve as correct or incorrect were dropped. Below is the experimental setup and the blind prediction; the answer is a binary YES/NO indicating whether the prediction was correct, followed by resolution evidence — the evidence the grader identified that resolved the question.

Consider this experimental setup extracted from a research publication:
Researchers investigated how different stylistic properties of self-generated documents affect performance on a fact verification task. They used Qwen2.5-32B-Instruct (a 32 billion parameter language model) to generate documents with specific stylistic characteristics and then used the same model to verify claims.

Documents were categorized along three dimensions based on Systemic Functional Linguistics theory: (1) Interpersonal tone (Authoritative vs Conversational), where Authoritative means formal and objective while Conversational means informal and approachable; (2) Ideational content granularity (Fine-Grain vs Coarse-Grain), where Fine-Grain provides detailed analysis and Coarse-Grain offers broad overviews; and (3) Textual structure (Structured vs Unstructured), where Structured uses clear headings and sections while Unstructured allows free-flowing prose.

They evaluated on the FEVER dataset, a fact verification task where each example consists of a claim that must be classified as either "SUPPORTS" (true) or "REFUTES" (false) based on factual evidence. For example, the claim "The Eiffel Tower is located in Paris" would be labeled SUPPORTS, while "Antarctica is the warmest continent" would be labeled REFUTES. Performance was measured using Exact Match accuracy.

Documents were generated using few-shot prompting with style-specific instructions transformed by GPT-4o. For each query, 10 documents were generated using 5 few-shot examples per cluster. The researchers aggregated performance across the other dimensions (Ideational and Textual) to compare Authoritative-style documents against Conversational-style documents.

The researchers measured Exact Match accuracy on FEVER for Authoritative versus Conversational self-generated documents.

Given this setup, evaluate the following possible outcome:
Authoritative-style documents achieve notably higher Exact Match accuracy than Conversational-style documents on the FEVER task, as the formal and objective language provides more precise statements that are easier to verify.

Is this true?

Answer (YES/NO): NO